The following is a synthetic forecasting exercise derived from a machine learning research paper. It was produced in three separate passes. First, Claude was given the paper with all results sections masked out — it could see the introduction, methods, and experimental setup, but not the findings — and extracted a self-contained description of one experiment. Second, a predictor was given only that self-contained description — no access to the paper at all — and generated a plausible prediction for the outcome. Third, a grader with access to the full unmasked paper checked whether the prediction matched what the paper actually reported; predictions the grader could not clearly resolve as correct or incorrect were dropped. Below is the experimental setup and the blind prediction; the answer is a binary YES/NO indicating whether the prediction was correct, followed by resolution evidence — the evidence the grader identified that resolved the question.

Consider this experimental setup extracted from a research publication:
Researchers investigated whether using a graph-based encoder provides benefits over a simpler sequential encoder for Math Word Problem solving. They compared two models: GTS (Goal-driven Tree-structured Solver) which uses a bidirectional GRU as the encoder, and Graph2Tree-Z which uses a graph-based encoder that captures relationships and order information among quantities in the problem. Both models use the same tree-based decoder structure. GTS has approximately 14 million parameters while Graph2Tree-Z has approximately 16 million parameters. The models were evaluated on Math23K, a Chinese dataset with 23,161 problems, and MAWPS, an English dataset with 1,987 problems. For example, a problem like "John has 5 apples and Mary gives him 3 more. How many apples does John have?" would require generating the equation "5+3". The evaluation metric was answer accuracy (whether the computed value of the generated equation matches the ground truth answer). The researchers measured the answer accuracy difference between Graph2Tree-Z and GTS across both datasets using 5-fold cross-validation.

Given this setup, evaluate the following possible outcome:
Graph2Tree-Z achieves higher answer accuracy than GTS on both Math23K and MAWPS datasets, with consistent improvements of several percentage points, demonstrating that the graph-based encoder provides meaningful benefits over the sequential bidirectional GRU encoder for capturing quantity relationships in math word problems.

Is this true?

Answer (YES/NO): NO